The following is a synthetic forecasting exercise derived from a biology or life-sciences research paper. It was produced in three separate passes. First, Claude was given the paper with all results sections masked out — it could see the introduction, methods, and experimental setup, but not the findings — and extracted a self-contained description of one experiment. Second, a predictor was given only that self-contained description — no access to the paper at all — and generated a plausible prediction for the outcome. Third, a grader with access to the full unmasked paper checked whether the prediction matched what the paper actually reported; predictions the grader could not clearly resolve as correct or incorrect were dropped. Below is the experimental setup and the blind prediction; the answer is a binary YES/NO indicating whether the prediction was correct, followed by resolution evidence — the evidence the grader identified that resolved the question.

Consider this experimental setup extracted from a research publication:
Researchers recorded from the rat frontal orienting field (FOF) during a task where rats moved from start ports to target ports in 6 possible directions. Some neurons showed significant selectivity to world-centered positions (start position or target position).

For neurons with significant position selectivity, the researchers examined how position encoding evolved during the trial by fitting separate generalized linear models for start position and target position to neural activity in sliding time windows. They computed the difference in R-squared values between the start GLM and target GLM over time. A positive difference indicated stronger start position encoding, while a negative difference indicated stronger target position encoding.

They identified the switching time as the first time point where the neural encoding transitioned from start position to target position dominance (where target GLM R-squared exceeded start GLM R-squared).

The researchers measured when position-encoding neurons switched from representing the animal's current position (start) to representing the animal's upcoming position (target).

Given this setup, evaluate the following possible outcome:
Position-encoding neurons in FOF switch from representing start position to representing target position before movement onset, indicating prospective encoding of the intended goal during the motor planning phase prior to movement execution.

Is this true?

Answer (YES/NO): NO